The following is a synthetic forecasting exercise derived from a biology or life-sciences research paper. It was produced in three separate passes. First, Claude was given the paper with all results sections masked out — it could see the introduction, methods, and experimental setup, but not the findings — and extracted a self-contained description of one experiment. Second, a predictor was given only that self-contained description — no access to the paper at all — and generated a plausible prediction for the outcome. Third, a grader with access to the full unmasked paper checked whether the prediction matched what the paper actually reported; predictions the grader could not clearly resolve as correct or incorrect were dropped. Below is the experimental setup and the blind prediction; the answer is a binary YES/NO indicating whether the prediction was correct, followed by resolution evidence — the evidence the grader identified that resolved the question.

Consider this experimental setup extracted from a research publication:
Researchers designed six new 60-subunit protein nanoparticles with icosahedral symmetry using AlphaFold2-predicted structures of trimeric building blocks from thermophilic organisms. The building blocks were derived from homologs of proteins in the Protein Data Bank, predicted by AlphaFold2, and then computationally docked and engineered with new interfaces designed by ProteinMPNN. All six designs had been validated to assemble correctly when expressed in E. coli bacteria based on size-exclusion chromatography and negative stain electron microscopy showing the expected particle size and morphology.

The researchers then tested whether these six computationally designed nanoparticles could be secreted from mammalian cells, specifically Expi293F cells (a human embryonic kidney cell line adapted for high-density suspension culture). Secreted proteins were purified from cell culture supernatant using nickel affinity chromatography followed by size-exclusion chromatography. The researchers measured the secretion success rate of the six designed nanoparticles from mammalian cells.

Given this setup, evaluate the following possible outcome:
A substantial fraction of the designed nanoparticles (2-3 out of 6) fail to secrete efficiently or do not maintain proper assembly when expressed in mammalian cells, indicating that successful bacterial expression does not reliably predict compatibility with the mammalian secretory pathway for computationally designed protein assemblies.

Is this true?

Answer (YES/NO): NO